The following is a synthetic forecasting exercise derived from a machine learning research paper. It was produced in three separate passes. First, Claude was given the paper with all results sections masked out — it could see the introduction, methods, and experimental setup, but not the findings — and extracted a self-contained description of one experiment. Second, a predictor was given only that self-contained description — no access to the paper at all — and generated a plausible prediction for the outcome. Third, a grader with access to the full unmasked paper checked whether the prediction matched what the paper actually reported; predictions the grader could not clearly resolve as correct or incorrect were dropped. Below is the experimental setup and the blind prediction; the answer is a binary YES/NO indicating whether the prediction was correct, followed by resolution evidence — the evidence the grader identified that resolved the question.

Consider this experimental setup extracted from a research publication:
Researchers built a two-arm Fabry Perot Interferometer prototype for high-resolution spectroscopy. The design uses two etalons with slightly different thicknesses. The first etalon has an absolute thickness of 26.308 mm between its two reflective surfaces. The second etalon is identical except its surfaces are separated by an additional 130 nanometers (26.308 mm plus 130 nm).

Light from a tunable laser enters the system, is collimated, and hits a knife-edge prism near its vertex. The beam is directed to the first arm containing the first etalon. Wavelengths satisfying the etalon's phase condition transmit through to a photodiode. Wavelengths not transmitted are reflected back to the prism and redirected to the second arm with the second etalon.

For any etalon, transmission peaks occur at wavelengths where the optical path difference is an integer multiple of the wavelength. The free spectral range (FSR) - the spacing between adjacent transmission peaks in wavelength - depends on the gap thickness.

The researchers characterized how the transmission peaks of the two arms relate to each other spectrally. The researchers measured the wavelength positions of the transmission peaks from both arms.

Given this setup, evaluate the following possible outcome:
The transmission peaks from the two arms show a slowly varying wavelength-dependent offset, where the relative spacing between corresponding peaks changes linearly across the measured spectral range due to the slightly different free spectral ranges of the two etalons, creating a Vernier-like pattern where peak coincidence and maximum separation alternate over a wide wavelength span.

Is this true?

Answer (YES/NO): NO